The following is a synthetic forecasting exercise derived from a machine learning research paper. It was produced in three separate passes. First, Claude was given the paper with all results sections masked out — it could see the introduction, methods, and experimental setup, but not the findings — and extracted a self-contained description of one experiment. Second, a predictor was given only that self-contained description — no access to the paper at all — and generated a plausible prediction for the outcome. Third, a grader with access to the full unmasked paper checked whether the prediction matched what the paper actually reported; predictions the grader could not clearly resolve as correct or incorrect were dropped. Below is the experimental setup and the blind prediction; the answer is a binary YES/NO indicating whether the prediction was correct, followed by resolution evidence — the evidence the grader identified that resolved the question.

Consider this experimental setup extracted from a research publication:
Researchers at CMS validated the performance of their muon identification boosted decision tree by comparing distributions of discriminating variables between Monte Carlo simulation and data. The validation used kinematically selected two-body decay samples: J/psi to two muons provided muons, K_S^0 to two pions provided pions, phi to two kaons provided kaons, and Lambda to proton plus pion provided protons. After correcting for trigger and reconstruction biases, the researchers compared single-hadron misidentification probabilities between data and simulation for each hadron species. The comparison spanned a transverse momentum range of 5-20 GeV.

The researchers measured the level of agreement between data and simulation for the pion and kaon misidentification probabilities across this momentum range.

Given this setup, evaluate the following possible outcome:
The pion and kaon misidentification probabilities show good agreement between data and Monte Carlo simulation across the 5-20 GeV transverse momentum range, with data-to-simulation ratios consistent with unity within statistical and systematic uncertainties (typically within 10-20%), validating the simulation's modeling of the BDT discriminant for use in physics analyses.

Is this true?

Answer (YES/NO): YES